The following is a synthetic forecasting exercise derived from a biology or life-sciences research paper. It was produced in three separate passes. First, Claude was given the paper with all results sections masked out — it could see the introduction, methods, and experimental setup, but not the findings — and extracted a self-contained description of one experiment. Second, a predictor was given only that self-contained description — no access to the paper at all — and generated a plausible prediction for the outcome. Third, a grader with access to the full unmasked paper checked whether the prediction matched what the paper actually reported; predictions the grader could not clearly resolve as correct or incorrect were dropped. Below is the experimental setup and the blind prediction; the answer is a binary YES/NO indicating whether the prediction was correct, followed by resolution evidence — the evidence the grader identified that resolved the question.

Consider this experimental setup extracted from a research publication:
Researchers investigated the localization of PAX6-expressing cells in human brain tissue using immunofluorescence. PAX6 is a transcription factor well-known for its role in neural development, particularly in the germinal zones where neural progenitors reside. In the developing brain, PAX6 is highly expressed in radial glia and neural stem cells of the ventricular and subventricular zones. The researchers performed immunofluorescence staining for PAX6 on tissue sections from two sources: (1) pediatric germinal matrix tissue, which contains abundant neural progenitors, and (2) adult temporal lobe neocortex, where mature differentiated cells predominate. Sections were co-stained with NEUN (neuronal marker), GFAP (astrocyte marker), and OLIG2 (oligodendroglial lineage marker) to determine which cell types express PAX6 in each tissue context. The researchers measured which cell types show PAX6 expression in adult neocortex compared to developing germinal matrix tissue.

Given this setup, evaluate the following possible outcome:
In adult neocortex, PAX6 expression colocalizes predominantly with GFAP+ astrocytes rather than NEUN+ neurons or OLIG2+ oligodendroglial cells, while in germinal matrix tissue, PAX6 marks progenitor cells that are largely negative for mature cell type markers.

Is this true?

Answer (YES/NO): NO